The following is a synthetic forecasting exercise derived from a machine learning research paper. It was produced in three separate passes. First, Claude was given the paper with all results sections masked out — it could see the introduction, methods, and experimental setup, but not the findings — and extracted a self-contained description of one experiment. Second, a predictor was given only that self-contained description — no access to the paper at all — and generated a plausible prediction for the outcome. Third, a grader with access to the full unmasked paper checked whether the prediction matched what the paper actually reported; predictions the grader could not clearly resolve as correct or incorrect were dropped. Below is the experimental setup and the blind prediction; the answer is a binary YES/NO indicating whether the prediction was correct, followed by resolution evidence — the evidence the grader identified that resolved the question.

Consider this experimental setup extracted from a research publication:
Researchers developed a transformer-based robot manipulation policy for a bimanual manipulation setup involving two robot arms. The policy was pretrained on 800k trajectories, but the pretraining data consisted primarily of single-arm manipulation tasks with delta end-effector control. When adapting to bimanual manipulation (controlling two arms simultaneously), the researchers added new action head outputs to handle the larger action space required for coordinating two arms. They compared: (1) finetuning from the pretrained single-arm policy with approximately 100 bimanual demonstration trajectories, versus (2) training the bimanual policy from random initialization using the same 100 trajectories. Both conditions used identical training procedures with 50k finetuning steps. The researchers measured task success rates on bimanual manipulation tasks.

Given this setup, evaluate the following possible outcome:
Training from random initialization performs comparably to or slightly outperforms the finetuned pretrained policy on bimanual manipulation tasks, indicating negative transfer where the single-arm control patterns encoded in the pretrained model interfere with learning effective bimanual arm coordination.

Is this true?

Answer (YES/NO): NO